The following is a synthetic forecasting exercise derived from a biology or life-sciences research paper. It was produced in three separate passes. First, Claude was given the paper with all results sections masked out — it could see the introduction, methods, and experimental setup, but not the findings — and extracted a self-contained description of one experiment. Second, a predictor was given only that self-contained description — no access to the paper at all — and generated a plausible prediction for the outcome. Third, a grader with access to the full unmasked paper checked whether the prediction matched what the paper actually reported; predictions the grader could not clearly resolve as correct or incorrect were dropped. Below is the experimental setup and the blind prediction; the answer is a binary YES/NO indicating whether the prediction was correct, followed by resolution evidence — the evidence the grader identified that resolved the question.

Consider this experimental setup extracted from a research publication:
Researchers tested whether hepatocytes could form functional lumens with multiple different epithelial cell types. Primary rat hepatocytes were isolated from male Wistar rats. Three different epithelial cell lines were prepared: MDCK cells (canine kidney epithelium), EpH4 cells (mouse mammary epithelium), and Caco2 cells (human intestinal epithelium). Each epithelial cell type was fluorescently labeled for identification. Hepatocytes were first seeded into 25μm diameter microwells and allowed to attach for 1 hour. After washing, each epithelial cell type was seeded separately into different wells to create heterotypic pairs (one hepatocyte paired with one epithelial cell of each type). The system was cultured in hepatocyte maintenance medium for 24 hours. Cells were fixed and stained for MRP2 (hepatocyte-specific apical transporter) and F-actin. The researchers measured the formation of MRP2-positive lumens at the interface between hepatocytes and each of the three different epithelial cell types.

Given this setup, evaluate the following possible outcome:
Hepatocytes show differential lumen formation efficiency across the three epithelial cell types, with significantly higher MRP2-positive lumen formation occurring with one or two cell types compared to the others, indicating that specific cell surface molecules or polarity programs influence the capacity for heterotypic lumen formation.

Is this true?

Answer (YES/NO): YES